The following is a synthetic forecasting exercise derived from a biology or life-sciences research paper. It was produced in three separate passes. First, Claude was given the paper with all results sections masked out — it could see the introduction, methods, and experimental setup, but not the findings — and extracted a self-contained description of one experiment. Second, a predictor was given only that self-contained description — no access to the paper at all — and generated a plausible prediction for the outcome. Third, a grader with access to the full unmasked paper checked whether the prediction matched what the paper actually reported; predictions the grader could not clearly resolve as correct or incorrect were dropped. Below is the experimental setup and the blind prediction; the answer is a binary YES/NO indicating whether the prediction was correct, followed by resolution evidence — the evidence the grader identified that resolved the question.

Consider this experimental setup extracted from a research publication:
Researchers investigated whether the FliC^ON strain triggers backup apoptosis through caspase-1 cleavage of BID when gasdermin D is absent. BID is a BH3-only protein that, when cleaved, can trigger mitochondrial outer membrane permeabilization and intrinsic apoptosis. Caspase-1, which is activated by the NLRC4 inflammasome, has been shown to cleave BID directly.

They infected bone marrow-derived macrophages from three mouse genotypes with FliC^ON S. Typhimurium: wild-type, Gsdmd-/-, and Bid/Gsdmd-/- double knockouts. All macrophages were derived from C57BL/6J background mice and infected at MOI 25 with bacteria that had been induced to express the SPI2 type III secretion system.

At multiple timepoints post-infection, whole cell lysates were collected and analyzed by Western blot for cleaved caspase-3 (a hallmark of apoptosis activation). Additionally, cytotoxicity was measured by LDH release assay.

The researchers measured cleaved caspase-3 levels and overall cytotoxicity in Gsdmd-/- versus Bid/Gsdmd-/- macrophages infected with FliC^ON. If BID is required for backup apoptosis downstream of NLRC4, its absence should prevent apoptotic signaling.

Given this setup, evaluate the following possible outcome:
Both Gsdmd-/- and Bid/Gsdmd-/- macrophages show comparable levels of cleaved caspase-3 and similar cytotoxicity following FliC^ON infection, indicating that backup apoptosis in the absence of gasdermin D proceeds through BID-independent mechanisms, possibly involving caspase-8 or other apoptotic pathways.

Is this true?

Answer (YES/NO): NO